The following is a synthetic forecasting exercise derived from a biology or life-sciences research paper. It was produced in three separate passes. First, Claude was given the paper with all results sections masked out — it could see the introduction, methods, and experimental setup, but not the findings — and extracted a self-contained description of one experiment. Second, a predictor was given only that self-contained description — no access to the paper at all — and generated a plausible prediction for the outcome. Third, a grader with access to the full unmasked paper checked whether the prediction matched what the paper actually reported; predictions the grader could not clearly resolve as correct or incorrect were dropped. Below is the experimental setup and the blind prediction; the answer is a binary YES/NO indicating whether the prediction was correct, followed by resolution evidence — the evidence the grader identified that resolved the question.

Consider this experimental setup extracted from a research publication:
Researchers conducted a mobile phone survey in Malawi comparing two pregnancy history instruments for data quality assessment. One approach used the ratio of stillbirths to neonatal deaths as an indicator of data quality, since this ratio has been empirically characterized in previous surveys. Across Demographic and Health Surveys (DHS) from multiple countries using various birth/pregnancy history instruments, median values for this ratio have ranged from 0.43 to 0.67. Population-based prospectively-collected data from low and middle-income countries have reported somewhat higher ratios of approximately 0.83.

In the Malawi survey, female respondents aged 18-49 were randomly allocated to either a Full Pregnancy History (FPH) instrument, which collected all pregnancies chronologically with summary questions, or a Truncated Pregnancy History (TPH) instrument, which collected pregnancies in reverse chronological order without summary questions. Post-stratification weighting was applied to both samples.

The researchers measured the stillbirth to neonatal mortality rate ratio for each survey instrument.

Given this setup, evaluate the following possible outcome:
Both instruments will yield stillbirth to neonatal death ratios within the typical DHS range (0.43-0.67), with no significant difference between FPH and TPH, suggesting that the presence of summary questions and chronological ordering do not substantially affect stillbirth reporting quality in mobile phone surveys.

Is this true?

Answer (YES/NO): NO